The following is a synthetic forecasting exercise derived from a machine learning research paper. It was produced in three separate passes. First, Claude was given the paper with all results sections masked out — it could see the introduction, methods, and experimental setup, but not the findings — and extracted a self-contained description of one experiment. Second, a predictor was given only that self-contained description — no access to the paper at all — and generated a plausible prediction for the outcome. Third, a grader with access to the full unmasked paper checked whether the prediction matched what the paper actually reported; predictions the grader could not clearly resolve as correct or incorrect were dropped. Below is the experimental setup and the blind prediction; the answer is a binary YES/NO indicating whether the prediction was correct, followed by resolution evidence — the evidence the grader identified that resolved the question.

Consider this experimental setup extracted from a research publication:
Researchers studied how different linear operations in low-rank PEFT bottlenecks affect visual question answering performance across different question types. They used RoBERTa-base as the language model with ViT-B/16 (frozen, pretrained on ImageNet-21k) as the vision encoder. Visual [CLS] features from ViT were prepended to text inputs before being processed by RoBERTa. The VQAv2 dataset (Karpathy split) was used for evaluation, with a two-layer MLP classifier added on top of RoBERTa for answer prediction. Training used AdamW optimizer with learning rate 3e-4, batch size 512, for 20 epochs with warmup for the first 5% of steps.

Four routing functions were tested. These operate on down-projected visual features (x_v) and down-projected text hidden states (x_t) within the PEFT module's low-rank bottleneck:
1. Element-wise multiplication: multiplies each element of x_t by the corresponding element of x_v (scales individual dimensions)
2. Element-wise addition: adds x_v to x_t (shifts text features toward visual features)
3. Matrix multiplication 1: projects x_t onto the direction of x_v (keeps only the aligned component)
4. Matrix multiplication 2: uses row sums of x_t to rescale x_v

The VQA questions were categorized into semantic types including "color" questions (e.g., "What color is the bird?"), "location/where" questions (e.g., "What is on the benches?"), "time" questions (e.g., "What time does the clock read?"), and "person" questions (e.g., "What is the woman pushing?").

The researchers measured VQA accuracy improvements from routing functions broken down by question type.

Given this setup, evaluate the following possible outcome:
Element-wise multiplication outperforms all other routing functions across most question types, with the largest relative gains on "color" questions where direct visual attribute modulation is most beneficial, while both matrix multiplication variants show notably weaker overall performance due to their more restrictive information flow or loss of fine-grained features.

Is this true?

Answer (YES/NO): NO